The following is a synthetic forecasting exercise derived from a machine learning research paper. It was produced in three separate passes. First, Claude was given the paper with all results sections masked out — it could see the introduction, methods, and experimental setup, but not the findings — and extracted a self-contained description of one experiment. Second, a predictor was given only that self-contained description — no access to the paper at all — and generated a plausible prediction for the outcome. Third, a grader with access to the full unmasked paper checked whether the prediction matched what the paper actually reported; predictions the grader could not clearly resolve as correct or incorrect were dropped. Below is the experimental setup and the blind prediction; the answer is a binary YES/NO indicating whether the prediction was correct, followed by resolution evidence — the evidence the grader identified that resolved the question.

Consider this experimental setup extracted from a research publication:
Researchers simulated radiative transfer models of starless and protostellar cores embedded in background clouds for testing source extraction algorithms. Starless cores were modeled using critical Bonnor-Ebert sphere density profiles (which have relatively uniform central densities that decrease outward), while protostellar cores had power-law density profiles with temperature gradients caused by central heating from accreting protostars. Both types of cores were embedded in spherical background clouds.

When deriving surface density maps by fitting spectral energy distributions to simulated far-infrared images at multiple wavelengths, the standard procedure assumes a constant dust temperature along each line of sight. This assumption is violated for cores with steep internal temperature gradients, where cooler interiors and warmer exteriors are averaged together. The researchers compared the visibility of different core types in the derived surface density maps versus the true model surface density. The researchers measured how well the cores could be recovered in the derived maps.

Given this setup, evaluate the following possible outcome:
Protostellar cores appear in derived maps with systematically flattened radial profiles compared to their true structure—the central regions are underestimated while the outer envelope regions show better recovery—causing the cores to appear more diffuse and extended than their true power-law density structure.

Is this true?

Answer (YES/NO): NO